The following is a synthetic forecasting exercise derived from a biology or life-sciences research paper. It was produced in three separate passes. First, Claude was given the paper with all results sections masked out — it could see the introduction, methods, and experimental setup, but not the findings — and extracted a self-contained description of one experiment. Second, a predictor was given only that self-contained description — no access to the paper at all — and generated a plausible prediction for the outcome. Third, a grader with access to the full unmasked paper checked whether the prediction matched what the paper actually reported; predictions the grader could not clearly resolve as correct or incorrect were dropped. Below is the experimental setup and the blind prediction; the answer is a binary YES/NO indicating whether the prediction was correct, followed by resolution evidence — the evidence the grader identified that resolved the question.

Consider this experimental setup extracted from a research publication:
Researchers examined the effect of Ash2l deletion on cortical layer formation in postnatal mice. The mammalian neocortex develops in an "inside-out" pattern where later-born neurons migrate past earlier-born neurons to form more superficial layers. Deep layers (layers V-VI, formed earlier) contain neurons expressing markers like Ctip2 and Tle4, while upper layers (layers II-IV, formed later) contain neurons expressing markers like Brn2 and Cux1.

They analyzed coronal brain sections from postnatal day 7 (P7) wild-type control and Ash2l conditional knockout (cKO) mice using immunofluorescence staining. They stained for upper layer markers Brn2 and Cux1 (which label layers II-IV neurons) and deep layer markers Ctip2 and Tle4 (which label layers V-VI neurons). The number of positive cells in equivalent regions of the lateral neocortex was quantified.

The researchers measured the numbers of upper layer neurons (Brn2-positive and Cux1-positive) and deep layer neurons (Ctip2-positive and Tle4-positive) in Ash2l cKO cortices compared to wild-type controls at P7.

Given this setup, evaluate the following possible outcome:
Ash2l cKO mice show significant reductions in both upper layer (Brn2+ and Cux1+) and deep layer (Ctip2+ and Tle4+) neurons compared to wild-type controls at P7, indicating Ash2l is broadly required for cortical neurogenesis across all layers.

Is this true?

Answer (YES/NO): NO